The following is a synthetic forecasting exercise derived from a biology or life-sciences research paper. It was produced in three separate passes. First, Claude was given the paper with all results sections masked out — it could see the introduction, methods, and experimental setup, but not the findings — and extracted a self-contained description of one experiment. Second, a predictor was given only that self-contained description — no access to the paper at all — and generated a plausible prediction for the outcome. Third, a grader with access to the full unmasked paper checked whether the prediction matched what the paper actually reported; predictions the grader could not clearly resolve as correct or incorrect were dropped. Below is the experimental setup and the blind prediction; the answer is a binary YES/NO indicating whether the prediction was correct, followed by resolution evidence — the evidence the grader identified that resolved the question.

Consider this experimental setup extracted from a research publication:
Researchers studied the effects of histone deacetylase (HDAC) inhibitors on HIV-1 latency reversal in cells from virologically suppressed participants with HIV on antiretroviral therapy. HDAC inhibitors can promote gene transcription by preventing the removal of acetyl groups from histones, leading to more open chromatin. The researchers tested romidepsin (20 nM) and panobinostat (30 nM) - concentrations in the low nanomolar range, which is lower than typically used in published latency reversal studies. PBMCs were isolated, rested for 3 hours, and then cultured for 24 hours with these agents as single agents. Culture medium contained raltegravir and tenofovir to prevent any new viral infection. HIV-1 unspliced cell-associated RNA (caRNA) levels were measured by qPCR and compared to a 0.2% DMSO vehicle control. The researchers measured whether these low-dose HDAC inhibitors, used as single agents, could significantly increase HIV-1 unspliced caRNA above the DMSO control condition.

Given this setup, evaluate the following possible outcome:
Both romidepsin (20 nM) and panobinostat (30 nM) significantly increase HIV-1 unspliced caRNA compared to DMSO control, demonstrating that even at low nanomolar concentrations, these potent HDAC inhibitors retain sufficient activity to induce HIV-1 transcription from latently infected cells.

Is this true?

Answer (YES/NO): YES